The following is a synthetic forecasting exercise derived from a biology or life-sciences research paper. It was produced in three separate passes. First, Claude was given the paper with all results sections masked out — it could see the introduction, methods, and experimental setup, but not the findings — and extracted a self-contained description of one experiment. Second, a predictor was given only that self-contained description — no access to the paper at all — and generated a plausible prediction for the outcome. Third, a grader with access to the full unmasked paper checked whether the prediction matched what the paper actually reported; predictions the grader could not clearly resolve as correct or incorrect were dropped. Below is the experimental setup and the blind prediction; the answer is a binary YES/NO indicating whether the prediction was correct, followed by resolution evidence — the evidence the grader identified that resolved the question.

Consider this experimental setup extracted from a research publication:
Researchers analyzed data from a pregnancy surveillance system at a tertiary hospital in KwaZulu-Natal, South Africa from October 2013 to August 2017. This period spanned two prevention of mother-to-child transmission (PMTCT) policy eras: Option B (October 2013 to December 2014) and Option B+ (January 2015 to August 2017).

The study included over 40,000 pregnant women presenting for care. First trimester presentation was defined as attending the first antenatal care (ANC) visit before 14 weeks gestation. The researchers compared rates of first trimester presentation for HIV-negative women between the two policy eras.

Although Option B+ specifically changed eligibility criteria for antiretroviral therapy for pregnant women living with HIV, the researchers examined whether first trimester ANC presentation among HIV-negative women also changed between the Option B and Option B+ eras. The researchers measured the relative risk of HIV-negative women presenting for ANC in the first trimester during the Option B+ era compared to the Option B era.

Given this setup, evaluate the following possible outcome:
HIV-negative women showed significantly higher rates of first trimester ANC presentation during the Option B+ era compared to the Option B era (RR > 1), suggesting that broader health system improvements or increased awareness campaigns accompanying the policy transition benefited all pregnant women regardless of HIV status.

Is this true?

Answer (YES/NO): YES